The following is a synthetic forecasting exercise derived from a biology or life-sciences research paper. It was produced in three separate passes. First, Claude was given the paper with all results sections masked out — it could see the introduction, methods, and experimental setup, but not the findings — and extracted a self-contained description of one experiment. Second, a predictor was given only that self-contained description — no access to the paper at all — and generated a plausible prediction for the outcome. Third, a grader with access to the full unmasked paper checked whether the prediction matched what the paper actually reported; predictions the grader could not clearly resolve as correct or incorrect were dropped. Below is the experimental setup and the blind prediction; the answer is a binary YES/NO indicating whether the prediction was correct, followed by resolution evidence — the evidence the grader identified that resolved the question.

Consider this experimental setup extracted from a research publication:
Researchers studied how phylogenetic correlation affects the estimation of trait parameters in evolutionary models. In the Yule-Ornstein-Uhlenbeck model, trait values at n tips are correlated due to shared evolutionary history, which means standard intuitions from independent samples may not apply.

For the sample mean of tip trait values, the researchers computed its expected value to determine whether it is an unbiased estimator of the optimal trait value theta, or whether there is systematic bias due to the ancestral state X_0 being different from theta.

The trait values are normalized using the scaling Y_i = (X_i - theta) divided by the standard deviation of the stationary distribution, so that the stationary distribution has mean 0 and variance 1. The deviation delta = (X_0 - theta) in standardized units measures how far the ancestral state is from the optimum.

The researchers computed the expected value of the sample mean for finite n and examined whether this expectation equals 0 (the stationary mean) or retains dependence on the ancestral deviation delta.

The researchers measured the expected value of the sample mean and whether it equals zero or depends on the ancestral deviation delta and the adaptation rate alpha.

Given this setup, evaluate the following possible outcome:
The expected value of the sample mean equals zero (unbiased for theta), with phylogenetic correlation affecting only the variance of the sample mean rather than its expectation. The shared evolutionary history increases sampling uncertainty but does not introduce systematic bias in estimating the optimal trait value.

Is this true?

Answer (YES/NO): NO